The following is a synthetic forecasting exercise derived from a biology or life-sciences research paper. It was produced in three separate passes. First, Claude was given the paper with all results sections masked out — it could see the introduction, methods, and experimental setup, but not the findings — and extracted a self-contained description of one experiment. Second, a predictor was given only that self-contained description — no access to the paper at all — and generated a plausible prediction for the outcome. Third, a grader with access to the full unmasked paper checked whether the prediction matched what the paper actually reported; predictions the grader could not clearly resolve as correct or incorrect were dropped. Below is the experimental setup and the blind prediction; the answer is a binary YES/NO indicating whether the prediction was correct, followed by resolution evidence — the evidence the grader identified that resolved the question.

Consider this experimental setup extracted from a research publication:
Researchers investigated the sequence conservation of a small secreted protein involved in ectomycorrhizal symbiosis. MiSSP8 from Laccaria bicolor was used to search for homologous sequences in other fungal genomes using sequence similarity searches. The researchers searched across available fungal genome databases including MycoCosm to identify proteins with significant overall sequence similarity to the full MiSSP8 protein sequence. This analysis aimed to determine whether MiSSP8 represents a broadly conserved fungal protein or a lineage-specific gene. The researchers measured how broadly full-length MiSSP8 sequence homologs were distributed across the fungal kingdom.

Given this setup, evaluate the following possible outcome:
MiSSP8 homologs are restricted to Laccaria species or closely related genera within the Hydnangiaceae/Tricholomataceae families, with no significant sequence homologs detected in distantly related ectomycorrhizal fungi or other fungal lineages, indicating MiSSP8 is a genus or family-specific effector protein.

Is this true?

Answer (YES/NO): YES